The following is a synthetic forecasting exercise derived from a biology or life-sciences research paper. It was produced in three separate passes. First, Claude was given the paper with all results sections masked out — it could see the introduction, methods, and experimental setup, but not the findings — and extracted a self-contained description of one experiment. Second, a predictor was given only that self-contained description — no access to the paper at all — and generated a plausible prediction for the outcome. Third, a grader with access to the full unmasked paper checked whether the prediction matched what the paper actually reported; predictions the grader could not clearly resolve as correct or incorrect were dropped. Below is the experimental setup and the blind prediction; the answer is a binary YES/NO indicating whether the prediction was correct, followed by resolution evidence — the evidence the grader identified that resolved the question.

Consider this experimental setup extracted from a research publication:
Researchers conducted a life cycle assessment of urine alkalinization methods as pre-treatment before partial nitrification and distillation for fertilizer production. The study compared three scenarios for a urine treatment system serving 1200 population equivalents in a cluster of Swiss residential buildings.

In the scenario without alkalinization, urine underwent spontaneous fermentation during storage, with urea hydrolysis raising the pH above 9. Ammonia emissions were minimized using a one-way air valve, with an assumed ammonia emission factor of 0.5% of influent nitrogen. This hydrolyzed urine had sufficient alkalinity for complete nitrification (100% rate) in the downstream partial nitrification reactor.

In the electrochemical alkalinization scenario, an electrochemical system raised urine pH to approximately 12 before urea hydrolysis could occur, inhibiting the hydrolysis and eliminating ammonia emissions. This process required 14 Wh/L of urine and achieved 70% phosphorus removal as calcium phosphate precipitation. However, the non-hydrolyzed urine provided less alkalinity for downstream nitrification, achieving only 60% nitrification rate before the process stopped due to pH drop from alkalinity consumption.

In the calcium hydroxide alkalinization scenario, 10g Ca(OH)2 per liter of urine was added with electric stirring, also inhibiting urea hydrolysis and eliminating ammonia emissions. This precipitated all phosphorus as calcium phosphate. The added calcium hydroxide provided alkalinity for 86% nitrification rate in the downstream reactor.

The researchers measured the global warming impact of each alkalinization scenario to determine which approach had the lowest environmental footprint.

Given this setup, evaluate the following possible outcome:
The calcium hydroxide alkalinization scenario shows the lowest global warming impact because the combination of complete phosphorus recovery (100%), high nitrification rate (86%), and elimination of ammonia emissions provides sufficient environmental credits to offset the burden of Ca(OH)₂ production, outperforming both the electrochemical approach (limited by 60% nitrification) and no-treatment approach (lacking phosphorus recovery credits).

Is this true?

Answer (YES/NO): NO